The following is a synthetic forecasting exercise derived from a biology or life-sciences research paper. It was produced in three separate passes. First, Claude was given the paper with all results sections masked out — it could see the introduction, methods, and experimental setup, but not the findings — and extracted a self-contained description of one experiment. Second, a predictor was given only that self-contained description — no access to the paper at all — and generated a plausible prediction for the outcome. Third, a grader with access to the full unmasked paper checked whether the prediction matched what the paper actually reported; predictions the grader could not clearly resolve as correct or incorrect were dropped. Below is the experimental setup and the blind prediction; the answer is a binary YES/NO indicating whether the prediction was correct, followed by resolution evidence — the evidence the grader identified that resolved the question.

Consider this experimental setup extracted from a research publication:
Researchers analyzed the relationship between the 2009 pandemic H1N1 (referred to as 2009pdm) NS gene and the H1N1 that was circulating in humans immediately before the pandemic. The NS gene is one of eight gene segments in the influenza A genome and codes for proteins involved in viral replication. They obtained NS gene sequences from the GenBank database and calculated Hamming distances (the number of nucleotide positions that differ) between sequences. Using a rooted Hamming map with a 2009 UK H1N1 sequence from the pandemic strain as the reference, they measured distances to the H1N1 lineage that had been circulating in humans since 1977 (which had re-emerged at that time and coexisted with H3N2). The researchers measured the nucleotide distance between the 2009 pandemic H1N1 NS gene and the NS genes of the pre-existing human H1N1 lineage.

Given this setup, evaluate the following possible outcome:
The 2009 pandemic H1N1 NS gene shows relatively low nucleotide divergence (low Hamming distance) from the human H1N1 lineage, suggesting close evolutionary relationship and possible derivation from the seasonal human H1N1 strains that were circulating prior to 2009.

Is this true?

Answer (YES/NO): NO